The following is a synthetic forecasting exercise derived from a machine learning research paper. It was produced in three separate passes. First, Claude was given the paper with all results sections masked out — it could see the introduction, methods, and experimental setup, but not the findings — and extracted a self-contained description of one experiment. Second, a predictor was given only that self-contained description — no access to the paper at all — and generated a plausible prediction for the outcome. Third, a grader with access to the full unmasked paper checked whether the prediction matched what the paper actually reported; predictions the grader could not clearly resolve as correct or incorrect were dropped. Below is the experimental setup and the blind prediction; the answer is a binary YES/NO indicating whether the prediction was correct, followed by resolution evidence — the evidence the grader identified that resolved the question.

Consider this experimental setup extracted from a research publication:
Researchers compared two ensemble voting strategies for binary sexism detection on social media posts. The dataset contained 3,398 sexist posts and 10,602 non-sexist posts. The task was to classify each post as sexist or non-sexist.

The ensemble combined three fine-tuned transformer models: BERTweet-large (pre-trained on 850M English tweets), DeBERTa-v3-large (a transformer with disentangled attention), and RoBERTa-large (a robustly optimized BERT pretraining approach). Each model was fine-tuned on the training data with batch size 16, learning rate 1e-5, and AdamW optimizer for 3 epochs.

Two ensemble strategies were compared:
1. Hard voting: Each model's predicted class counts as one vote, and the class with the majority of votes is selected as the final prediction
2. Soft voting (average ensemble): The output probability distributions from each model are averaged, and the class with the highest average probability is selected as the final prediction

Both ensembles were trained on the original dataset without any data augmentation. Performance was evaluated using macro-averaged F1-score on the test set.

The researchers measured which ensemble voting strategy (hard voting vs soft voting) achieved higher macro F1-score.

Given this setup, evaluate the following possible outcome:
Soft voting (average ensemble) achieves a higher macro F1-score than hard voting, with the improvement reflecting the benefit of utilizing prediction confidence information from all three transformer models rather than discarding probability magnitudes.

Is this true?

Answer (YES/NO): NO